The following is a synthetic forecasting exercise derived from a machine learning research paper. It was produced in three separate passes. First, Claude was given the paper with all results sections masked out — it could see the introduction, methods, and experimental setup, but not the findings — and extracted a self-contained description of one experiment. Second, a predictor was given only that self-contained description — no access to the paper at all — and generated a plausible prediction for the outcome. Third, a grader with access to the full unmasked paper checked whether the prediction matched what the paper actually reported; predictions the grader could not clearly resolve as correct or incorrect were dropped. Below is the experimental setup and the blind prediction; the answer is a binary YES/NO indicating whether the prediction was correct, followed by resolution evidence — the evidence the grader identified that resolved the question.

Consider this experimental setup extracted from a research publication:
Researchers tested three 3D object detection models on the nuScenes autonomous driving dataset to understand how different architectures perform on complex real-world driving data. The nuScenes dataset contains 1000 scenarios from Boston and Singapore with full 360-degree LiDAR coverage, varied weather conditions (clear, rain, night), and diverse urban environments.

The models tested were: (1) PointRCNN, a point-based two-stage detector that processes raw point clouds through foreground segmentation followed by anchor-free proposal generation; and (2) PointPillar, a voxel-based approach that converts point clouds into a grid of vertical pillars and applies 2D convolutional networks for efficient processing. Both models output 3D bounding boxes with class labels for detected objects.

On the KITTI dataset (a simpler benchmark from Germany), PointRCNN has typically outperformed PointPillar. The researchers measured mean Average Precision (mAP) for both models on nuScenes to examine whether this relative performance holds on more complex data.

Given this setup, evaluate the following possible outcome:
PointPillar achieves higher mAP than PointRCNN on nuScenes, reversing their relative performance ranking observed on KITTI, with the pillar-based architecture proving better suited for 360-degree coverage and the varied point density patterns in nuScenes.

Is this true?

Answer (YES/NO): YES